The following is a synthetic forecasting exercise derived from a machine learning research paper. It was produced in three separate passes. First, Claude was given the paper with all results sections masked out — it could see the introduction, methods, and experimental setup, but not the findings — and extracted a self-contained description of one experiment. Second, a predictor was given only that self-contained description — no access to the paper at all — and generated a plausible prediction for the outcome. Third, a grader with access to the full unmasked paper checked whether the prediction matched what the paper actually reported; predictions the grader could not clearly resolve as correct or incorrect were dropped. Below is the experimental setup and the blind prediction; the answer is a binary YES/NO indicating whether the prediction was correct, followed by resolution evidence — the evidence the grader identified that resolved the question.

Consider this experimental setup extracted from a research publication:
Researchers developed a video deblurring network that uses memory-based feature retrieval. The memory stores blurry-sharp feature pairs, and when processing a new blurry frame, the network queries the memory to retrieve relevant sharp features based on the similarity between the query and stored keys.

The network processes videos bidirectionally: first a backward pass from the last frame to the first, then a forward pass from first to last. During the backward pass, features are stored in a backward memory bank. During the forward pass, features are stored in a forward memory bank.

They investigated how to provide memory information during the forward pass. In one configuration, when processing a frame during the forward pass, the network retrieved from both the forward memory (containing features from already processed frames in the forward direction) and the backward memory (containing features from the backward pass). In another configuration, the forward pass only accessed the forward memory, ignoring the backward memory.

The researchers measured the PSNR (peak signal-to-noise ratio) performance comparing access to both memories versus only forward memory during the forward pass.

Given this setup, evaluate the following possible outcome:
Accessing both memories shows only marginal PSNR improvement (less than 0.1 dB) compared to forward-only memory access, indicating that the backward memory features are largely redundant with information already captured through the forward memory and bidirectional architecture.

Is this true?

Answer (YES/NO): NO